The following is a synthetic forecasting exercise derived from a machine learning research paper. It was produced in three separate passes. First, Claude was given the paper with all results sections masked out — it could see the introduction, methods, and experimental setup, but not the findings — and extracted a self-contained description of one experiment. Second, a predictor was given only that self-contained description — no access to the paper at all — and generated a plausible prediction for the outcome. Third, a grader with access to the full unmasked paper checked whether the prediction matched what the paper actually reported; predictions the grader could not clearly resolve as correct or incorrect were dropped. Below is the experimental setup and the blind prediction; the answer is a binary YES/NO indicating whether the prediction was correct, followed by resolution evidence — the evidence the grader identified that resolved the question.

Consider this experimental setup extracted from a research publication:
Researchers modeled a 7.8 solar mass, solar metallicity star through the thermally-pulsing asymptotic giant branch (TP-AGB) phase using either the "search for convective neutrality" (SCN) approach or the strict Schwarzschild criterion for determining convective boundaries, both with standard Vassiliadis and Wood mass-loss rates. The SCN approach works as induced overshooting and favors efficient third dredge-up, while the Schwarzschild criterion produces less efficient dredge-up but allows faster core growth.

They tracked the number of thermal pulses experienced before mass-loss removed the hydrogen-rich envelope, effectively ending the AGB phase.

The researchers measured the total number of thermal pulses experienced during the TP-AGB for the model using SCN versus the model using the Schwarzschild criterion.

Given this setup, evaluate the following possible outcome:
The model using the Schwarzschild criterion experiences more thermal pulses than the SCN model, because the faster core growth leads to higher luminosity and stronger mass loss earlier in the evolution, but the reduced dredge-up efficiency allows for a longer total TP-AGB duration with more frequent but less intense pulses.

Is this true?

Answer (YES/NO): NO